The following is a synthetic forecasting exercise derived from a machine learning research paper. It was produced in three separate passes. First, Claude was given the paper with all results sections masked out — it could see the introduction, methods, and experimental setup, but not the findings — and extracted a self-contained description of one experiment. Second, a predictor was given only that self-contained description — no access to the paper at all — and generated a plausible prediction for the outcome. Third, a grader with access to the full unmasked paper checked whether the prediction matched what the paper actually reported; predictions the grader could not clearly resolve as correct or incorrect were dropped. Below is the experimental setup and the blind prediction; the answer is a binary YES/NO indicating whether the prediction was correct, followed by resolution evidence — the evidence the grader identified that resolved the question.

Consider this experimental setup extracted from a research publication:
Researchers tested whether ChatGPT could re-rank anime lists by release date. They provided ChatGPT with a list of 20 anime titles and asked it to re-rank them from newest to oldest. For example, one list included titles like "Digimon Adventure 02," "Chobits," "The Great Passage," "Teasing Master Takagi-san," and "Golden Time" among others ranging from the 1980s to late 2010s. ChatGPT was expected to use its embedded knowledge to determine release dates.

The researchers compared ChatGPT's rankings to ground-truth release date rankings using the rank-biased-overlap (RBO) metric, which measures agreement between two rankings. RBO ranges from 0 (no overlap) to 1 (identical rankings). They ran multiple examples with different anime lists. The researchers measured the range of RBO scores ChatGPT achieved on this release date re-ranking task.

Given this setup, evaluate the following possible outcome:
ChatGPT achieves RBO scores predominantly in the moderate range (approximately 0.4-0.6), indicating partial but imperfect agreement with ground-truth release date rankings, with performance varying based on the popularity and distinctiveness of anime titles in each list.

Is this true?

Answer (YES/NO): NO